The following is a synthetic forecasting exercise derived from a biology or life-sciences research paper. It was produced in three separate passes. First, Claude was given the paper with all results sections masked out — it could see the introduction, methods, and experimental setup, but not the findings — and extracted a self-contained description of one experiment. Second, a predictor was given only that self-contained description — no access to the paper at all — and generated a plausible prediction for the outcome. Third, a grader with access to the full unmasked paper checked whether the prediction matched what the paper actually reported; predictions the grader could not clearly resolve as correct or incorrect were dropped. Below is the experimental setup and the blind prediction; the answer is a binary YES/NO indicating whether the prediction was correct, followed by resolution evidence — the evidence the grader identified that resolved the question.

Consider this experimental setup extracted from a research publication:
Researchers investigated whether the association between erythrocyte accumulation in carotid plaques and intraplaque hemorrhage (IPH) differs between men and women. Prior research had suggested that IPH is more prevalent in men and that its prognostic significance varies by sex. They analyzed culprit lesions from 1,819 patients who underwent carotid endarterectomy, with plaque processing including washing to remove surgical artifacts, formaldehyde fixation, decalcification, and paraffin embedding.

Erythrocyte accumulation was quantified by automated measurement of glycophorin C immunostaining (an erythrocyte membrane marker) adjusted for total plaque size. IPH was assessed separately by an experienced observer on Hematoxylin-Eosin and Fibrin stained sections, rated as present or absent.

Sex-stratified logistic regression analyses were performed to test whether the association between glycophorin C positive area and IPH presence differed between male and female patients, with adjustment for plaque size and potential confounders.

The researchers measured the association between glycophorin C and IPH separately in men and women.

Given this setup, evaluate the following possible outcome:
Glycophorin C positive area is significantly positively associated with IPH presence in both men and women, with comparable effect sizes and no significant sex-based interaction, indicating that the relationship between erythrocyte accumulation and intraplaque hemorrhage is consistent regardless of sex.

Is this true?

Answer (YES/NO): NO